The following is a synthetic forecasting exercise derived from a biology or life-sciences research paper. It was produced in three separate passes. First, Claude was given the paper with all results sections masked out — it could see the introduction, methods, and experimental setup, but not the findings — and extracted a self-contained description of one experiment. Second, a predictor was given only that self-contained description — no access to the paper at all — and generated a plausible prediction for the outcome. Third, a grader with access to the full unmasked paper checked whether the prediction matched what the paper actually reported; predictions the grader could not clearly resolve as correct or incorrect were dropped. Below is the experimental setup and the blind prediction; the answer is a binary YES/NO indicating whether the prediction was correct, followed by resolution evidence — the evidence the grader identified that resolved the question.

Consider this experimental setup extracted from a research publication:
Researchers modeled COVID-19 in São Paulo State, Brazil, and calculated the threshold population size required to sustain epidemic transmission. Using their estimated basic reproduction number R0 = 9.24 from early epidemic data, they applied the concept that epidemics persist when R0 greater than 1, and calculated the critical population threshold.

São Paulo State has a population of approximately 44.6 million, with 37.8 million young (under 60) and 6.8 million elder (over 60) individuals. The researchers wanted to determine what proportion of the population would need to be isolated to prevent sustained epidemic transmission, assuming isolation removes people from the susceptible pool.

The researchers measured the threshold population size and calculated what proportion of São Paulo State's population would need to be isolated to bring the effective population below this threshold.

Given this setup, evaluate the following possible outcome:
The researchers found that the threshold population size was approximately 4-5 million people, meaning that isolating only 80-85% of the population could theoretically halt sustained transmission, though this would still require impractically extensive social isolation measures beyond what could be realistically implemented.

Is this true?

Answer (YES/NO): NO